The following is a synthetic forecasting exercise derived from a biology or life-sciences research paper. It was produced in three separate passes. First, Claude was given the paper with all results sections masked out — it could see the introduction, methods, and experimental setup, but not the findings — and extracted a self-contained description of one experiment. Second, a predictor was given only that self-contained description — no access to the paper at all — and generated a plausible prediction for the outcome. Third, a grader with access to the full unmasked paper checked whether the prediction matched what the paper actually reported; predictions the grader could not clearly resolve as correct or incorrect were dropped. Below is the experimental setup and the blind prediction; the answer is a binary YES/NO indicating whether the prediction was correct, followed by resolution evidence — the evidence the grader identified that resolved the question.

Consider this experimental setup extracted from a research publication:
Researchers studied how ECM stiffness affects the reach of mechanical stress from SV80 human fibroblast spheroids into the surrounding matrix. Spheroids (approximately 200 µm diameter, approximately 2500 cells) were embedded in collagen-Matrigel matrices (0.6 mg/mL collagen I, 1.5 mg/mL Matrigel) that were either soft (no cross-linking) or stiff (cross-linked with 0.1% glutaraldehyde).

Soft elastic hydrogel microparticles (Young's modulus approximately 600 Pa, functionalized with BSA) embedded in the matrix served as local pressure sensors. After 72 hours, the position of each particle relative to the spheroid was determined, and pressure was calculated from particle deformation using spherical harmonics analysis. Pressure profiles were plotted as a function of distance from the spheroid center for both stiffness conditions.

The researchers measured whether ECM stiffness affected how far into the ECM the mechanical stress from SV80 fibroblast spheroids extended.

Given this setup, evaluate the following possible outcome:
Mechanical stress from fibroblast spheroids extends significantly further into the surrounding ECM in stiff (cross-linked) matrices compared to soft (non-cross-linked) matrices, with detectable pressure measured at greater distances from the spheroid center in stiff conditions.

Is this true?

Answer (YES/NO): NO